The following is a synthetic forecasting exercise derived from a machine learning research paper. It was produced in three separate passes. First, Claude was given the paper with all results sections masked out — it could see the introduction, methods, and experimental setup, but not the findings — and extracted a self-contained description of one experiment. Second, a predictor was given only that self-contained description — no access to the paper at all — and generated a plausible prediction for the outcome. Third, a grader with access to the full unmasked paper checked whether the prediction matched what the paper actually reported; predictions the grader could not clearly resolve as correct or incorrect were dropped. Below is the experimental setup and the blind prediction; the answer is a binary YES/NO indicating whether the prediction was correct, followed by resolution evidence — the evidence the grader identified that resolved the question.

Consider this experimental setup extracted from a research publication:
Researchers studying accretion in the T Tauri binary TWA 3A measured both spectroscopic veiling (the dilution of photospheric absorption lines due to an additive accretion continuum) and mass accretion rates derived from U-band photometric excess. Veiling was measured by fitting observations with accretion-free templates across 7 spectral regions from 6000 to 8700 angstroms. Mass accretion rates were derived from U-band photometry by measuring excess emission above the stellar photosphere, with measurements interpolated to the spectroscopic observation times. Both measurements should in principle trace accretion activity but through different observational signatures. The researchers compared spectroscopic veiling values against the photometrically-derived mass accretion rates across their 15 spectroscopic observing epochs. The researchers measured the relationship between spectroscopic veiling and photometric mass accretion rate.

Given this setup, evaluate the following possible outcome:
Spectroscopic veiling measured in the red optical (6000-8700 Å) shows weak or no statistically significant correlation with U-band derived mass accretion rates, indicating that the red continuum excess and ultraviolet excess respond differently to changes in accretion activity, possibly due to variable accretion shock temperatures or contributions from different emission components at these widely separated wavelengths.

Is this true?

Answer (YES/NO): NO